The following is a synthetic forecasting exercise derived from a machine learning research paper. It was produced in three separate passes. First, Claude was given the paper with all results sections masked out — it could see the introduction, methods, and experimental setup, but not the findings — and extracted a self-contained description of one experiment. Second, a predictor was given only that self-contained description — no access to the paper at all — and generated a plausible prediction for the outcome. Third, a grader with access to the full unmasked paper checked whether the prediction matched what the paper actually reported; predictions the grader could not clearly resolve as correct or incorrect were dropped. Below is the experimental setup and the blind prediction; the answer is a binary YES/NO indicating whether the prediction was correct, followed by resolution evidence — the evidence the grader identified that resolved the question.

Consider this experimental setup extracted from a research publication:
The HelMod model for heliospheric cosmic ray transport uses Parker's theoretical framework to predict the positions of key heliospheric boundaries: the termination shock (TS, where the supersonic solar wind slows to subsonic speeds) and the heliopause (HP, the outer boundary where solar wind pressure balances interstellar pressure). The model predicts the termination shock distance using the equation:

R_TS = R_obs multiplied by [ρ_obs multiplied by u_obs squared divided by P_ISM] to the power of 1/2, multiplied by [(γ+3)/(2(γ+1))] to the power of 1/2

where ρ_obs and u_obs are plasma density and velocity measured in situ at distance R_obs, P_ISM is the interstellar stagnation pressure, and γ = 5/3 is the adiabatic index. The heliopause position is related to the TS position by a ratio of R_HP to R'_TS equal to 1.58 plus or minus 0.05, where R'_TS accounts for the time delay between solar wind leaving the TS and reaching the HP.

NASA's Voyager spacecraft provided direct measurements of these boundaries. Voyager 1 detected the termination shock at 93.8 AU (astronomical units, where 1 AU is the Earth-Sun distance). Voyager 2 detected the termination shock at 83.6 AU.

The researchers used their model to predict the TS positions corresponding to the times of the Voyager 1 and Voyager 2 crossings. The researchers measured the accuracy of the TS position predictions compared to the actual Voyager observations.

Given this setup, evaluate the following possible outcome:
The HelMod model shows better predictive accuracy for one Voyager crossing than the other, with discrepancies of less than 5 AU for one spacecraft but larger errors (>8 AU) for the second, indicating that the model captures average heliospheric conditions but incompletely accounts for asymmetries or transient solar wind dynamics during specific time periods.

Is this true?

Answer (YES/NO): NO